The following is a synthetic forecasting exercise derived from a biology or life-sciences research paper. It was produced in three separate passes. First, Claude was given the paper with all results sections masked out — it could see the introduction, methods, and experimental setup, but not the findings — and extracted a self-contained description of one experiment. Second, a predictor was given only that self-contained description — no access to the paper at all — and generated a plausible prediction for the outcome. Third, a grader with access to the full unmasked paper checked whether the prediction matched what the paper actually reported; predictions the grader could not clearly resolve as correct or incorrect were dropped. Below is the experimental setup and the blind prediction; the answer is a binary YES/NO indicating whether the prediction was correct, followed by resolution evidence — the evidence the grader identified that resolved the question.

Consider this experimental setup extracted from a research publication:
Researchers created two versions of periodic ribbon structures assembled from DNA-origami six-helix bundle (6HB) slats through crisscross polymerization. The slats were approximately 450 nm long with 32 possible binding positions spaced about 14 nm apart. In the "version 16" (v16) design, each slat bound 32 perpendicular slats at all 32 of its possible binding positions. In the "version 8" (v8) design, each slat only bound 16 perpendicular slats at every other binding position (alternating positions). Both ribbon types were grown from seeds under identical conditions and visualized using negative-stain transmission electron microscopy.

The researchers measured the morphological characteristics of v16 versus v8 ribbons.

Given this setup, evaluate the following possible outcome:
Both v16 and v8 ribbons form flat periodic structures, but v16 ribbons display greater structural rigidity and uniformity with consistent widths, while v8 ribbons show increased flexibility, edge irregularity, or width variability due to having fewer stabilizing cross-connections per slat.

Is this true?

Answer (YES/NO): YES